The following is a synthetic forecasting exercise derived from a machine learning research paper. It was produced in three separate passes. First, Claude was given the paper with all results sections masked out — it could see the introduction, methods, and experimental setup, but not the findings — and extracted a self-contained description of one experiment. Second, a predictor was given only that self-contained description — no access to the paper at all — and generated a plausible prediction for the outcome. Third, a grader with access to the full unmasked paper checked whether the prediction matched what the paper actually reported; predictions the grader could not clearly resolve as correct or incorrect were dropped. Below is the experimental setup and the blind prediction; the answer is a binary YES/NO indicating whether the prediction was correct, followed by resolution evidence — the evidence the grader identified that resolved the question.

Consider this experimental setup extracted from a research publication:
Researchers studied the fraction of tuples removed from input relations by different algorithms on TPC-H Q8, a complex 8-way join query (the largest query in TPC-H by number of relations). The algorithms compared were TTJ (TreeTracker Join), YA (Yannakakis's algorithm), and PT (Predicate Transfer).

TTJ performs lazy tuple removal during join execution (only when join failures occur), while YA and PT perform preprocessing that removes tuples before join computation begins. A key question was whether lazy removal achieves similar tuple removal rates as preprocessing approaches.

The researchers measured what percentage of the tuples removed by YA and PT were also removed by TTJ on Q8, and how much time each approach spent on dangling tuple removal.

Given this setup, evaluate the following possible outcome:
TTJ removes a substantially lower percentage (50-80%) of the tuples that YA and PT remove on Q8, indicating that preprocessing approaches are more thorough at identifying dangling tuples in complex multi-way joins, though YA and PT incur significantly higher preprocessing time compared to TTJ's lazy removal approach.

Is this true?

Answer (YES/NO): NO